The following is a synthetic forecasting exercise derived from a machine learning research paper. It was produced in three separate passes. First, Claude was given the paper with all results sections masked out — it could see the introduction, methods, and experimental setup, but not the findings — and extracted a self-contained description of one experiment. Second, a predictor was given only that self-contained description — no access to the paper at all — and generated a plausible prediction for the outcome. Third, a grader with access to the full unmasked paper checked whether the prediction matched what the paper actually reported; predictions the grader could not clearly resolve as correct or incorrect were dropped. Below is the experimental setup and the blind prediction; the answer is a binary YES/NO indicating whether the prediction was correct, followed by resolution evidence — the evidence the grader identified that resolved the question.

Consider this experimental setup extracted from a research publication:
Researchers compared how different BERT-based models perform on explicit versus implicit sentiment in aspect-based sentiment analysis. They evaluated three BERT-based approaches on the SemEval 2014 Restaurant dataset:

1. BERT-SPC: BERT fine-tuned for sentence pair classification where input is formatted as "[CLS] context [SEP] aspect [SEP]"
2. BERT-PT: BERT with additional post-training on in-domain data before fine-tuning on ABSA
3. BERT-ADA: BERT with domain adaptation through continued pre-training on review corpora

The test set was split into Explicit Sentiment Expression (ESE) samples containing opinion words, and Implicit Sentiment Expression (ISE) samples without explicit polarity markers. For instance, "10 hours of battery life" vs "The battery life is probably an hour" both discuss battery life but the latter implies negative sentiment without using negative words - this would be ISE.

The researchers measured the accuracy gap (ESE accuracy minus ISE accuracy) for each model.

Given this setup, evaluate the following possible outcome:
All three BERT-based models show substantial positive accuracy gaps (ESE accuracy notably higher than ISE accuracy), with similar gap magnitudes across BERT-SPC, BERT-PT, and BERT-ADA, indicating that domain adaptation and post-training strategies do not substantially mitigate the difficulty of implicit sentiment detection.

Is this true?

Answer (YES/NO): NO